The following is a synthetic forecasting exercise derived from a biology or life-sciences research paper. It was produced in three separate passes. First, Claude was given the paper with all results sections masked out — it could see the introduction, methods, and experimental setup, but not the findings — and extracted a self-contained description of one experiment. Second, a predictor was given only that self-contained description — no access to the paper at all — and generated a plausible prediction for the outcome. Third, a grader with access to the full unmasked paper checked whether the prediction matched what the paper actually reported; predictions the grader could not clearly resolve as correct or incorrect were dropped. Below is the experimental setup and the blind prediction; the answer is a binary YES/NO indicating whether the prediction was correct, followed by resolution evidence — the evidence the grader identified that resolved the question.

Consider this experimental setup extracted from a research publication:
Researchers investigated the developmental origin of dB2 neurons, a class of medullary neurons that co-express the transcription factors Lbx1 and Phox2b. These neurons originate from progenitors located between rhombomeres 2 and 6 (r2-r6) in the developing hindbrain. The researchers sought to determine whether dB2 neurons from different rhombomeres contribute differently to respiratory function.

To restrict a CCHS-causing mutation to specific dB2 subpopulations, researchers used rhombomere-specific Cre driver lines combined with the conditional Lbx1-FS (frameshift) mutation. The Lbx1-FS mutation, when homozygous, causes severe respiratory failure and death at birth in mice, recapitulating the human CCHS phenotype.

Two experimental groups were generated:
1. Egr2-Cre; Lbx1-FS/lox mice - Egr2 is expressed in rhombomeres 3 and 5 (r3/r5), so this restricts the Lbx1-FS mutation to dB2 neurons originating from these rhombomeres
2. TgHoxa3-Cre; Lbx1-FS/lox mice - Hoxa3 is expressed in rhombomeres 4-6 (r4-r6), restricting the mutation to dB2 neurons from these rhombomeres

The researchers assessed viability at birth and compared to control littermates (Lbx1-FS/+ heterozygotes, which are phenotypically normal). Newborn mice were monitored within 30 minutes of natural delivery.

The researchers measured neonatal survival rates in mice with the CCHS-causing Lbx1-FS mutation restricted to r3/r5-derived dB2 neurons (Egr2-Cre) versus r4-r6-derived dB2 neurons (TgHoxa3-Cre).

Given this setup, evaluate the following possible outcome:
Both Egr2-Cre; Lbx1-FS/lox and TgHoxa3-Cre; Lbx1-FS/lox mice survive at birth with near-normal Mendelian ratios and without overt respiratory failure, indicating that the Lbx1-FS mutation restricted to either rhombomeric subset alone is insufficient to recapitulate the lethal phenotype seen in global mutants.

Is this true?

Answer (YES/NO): NO